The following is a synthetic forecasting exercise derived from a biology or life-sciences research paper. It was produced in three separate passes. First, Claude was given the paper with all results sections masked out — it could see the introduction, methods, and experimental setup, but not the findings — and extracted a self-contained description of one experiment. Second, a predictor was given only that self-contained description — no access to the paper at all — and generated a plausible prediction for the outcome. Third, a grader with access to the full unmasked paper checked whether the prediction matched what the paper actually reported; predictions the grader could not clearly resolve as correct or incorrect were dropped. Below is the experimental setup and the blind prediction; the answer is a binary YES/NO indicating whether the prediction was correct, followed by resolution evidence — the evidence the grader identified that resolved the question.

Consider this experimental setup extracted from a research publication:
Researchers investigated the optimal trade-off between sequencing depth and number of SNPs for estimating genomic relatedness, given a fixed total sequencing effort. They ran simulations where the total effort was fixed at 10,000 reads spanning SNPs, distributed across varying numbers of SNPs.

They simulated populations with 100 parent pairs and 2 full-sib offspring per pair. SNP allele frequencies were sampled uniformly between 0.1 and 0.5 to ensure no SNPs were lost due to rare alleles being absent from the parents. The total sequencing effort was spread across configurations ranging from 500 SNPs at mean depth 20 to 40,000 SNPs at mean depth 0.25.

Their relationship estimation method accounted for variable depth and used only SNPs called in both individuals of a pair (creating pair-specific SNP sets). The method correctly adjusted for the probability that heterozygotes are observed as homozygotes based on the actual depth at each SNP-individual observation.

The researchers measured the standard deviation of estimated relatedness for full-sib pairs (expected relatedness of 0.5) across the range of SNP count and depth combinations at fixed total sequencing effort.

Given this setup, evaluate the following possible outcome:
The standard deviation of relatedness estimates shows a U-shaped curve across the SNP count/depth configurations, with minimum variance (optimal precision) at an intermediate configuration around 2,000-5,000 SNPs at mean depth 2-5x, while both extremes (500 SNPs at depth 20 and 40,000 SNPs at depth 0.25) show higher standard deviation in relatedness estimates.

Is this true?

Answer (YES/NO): YES